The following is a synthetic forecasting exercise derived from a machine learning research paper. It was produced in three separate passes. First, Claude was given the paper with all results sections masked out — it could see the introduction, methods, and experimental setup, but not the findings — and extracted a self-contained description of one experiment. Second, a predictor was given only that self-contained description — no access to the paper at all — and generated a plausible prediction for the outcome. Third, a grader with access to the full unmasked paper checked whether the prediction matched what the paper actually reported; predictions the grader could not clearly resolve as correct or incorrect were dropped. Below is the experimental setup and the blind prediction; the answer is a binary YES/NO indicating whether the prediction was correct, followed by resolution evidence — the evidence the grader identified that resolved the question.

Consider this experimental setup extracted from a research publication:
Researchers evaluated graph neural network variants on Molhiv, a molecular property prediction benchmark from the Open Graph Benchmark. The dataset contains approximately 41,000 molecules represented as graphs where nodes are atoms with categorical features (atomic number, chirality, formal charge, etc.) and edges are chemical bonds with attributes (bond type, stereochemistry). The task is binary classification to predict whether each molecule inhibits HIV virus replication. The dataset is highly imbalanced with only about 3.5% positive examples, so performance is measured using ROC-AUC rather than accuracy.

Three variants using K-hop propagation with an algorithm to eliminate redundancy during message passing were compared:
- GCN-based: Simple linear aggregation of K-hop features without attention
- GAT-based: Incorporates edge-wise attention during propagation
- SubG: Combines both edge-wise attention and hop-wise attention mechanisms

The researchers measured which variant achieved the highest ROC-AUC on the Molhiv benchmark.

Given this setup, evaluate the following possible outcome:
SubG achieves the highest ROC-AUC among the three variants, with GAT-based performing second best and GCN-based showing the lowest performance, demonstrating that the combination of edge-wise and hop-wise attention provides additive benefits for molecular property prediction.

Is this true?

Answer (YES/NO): NO